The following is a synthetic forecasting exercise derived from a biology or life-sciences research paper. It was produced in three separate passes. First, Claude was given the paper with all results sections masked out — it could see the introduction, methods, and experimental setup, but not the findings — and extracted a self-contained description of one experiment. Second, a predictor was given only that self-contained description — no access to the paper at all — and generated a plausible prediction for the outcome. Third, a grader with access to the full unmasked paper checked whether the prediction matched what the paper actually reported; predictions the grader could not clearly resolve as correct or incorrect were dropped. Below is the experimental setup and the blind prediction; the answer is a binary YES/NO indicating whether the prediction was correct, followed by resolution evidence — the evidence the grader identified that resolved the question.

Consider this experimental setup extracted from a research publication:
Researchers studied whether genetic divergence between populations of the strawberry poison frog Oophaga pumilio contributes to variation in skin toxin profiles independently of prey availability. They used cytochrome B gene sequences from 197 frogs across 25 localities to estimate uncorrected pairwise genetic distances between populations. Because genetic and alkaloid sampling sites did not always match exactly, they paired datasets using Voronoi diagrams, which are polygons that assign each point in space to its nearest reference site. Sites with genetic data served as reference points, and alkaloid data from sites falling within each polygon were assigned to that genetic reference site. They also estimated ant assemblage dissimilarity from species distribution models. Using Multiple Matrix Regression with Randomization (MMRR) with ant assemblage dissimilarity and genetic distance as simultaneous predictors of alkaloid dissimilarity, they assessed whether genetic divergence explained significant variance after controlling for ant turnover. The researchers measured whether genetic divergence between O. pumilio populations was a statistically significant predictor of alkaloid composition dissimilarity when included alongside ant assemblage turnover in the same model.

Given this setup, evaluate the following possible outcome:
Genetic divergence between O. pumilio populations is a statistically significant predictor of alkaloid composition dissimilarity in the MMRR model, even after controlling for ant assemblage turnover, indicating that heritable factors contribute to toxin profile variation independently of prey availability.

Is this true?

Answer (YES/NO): YES